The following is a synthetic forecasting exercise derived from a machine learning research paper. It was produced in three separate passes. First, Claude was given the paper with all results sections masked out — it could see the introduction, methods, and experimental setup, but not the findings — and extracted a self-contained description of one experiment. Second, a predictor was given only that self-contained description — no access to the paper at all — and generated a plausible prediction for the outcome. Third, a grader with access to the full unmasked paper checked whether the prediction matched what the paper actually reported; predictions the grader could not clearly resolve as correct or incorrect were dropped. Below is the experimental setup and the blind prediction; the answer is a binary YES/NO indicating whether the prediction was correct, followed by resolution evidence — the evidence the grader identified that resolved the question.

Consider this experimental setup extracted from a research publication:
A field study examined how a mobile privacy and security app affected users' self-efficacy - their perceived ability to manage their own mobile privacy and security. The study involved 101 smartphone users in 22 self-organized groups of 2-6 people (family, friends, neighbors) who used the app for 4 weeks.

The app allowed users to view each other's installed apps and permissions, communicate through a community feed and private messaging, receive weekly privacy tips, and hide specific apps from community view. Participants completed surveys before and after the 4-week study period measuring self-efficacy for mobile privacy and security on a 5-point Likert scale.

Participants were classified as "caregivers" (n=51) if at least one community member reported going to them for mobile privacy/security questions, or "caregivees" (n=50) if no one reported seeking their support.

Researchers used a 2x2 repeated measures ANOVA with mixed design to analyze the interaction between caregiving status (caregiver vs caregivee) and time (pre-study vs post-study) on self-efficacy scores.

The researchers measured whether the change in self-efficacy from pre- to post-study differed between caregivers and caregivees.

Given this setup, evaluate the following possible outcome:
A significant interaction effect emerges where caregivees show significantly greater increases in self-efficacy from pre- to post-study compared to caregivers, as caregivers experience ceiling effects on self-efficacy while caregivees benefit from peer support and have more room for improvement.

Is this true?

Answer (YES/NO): YES